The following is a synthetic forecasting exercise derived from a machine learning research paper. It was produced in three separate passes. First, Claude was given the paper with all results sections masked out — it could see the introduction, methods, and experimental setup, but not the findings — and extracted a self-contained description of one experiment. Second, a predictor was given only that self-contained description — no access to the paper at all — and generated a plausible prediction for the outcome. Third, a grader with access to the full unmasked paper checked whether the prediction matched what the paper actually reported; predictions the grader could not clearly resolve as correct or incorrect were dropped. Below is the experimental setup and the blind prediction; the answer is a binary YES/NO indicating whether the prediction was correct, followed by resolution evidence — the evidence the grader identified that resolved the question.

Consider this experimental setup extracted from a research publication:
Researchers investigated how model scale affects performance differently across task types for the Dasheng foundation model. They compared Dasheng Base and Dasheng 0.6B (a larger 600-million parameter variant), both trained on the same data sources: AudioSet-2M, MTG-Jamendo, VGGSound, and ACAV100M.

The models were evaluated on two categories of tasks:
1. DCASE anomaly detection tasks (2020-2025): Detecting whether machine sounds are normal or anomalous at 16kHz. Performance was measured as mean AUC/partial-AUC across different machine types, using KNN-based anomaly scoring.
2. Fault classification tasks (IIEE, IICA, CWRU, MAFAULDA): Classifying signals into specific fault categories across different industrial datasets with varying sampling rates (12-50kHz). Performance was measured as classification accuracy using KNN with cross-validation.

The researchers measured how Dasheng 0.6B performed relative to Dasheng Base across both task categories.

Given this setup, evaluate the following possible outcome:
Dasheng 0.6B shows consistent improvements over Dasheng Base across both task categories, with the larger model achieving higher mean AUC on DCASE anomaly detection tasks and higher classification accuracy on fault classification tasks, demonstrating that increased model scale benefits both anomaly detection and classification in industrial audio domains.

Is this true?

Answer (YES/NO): NO